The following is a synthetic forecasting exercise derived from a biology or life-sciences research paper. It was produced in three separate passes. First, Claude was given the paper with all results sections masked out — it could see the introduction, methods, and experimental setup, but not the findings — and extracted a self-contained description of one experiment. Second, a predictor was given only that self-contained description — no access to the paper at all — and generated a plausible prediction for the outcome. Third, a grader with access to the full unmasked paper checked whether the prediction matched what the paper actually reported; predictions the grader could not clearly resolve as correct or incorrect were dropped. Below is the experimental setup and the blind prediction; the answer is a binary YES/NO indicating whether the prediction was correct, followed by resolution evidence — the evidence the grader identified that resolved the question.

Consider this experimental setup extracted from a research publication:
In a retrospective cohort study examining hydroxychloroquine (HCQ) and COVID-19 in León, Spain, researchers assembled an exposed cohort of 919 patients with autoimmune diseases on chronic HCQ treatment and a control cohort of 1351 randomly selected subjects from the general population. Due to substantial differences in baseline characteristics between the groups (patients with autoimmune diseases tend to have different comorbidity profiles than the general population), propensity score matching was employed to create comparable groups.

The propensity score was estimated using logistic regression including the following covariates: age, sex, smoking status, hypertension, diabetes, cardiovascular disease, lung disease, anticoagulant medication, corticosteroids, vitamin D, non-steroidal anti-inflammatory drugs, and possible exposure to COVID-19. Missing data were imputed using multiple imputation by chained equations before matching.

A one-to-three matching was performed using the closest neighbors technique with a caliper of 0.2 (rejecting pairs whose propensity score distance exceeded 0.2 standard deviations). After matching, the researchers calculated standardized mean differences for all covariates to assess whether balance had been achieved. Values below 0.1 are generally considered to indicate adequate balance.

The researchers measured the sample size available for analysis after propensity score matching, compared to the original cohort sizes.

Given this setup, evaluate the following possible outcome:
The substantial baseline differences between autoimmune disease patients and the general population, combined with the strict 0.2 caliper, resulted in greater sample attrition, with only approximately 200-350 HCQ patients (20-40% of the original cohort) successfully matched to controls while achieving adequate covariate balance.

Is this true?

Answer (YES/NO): NO